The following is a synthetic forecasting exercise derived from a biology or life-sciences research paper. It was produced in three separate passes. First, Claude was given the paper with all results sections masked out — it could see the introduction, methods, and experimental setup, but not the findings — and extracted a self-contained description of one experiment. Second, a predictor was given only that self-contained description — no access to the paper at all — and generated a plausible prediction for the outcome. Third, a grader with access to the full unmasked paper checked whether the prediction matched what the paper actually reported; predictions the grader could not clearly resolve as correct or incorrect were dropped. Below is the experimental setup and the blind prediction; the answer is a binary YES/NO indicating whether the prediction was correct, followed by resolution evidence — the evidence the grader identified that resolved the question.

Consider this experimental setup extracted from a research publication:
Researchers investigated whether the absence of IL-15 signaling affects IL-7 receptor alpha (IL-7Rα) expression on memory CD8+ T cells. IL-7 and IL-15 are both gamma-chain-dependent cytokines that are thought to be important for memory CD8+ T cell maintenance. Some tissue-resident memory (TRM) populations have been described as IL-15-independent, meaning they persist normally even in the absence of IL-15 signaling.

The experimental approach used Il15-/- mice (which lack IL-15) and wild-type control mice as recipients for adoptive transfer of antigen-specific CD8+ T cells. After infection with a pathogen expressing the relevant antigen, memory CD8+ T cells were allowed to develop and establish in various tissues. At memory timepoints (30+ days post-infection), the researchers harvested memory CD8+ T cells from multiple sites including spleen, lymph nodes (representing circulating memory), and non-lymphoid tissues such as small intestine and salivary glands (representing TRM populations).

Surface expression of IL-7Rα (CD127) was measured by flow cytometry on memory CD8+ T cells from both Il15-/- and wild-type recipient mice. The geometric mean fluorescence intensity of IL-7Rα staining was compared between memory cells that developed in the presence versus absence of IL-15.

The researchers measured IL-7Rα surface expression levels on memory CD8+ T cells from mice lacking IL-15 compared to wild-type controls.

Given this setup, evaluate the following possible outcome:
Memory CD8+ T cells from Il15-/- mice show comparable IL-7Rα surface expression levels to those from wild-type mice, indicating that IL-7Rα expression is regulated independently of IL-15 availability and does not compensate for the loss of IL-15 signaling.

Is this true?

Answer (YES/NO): NO